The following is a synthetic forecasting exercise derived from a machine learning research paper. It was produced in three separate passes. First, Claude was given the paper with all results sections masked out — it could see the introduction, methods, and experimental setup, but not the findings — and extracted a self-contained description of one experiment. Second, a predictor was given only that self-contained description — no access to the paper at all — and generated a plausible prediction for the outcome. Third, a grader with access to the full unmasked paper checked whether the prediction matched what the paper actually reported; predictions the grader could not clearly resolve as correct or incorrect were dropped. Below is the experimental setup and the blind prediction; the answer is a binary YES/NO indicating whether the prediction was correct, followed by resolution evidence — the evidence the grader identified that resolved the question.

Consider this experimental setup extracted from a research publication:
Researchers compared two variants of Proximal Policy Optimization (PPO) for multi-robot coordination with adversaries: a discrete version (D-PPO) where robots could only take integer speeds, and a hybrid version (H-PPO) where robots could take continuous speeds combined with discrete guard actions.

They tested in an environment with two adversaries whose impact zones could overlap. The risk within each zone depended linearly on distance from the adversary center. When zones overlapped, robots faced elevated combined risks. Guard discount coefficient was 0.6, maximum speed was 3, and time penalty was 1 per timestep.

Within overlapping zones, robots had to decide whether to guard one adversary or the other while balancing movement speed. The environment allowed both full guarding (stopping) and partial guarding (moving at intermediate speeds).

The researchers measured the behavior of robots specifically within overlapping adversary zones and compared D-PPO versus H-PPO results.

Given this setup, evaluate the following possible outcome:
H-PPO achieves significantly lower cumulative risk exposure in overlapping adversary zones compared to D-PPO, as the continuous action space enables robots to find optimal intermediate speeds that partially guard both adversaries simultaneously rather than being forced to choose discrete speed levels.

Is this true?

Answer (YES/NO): NO